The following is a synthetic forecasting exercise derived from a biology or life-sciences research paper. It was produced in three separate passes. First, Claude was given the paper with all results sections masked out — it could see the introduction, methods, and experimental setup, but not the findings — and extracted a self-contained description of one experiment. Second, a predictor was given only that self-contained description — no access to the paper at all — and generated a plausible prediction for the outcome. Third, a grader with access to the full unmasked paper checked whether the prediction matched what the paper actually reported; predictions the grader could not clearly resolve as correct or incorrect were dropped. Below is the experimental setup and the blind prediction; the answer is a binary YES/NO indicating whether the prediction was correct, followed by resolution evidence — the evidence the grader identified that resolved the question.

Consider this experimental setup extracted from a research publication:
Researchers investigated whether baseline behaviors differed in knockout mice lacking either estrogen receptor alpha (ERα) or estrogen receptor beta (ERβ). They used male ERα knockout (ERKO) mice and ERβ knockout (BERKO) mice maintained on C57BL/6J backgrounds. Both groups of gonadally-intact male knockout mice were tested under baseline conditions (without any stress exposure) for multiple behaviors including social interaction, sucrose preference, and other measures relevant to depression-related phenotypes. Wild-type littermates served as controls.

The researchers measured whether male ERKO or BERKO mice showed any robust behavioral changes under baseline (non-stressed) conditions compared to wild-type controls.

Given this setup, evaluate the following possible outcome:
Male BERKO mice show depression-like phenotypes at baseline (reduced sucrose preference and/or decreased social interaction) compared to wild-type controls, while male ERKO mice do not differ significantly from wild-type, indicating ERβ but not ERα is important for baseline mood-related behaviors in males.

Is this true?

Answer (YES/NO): NO